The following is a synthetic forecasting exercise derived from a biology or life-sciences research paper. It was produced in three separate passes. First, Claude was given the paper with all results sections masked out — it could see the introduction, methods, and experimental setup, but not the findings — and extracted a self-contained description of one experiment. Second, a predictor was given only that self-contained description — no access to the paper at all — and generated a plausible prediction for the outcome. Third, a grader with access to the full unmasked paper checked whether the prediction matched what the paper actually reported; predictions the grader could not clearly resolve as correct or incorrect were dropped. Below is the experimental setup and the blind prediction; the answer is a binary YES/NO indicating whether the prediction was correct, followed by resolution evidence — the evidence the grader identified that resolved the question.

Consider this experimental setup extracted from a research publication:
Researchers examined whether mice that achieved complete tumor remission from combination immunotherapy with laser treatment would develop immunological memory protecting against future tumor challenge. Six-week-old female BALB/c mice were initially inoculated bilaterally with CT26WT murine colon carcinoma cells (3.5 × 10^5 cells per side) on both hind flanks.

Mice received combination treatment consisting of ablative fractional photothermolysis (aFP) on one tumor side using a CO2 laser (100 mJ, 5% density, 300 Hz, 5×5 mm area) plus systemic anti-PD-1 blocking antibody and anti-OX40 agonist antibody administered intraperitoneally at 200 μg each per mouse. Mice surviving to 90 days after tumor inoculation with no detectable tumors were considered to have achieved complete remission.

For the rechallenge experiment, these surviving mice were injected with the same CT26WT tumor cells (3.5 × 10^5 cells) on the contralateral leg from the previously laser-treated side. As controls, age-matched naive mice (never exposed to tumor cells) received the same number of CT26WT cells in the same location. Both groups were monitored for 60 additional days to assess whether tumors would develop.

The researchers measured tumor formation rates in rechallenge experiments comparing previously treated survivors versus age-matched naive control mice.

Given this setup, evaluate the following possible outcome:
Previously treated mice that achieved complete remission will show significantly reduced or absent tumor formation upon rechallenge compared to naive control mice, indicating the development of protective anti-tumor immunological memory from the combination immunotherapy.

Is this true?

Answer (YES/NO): YES